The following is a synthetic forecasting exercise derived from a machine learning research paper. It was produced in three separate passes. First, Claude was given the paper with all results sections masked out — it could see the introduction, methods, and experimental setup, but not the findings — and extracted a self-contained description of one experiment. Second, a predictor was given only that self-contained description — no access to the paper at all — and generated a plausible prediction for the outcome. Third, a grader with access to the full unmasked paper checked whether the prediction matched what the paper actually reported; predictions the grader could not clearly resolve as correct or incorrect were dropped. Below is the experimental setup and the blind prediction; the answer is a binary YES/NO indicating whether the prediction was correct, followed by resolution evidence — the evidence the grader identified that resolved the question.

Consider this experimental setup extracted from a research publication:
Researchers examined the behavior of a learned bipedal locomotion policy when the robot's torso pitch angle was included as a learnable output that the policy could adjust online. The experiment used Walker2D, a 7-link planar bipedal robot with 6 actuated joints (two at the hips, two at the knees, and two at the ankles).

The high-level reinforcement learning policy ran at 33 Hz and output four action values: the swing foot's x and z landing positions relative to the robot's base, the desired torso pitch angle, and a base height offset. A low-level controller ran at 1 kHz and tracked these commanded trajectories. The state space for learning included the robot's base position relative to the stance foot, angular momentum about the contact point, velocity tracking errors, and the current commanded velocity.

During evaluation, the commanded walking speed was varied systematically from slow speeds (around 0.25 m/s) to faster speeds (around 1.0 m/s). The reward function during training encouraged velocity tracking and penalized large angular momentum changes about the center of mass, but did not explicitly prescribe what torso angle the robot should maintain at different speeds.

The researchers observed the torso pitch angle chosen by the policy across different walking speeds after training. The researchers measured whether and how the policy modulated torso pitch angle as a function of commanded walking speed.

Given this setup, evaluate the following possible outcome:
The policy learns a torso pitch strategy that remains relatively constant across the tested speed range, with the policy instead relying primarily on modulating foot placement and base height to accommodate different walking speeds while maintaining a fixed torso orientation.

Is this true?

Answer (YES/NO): NO